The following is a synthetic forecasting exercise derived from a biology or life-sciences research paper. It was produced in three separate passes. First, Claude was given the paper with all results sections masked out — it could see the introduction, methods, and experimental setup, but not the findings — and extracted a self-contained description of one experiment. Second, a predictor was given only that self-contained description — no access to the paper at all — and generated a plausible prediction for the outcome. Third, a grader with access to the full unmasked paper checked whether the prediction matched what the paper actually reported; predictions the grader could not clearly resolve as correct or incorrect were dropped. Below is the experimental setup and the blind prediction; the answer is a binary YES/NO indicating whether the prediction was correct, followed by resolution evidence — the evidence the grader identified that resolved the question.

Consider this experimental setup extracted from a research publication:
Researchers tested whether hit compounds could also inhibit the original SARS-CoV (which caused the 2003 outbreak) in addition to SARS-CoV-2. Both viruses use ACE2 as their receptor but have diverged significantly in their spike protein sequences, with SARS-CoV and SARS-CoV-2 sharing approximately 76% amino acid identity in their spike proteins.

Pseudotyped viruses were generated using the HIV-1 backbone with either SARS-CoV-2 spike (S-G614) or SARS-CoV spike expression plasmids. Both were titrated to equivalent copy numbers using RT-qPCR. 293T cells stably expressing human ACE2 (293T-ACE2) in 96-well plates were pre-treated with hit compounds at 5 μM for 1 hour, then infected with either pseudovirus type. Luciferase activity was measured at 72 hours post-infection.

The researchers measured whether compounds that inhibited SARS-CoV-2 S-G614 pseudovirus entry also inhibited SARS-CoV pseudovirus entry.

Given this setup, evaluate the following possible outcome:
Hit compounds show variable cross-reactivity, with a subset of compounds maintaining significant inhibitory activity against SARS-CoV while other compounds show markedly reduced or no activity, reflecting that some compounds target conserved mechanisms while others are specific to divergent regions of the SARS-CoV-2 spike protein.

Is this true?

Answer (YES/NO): NO